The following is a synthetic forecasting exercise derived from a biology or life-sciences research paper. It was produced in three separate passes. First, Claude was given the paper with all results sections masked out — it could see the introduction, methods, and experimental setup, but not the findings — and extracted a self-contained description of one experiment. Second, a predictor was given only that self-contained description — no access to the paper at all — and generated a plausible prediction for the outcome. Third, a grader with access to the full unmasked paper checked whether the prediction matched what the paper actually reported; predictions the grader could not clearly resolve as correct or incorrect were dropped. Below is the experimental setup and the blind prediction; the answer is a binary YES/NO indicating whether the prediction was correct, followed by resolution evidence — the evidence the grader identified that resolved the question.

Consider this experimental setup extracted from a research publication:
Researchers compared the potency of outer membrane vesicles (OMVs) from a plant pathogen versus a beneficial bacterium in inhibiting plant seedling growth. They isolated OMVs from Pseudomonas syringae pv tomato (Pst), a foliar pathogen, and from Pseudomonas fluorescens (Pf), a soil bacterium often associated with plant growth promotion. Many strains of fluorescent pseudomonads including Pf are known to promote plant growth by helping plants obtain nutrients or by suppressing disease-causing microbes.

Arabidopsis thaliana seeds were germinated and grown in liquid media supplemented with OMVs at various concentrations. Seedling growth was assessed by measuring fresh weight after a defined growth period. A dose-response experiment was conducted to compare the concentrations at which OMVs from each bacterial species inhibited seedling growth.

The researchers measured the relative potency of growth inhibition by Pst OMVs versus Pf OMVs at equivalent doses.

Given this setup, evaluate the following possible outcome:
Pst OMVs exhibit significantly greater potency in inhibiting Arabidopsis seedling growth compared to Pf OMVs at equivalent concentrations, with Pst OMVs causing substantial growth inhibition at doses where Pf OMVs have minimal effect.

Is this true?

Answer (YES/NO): NO